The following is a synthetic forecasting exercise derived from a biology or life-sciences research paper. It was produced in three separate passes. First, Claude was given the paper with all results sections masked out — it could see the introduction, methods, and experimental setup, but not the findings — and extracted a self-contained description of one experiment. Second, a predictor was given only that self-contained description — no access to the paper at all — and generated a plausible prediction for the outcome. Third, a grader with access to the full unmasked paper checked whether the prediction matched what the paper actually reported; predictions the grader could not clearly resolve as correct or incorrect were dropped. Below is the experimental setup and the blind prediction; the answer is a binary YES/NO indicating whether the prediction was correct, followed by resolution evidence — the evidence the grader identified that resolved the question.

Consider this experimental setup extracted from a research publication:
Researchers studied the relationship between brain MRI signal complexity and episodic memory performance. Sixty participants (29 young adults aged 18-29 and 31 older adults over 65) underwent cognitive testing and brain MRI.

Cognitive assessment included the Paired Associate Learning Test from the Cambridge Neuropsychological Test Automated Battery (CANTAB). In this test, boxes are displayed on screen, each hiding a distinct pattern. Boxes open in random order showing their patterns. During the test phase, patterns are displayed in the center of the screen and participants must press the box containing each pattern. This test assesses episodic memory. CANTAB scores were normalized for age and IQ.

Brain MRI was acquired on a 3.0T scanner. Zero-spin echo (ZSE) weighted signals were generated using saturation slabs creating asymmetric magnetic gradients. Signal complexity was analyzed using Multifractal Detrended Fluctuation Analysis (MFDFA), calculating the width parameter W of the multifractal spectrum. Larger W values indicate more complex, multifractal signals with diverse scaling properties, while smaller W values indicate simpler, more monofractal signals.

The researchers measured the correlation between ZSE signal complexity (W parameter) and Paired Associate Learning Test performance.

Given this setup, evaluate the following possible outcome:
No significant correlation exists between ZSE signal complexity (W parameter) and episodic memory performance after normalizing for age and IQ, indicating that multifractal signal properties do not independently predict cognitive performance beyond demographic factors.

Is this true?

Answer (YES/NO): NO